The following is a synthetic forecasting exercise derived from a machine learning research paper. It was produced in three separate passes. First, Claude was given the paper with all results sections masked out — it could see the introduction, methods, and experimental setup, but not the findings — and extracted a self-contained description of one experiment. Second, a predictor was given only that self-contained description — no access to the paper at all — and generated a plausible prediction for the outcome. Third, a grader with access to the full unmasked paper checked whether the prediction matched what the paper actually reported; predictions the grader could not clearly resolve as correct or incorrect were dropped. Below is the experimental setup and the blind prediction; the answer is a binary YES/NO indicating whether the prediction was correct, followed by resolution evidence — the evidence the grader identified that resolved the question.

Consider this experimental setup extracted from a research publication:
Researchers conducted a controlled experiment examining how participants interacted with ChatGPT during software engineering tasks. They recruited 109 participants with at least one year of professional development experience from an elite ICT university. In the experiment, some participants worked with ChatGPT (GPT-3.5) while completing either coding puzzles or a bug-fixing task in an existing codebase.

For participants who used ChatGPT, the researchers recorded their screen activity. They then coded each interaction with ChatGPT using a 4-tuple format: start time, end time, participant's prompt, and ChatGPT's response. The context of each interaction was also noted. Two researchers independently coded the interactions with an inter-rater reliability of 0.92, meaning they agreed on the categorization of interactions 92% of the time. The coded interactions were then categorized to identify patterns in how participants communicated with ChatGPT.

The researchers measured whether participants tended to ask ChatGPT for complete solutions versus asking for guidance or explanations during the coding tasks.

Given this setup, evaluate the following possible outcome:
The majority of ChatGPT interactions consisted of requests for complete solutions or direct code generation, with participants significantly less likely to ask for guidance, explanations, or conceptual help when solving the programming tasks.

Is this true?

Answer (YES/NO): NO